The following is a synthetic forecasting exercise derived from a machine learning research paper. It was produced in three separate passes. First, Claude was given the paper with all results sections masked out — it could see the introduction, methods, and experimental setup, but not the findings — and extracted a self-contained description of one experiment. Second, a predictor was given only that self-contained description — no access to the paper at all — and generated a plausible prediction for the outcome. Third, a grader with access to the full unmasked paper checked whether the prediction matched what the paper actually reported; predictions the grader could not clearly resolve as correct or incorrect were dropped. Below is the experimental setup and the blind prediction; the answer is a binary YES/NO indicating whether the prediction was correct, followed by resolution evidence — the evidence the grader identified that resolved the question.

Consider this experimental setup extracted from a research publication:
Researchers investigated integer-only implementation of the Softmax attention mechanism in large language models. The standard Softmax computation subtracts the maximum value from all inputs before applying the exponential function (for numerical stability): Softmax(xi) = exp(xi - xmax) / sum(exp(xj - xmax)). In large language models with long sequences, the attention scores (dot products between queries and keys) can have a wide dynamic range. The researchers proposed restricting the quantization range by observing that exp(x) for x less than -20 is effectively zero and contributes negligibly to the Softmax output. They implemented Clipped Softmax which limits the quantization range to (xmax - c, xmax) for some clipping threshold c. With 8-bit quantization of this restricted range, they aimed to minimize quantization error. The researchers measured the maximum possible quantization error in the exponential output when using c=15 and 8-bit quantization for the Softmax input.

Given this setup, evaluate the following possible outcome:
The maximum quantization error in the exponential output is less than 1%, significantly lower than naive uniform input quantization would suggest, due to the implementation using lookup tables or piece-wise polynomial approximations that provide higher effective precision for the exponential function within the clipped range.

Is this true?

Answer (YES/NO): NO